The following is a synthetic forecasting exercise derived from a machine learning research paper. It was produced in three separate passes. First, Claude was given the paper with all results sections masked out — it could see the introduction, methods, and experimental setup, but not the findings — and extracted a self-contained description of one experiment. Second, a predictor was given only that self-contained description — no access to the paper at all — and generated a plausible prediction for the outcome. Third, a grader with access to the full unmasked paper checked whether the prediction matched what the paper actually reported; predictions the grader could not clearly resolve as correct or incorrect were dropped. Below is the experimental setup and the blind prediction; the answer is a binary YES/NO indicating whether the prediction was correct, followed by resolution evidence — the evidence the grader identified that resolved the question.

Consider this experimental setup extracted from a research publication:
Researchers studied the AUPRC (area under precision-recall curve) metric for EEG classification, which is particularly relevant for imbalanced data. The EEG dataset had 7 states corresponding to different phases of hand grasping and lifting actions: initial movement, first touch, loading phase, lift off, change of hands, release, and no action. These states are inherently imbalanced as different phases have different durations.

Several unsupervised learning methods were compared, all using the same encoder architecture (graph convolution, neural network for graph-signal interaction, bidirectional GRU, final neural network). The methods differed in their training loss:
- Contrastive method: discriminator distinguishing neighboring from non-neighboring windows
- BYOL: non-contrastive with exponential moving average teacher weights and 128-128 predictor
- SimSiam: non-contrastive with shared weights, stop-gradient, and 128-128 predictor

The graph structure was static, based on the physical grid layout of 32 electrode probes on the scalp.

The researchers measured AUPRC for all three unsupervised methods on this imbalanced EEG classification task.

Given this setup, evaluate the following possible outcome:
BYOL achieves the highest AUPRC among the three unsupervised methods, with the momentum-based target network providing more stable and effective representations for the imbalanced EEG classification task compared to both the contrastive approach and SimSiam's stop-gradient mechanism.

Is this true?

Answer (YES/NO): NO